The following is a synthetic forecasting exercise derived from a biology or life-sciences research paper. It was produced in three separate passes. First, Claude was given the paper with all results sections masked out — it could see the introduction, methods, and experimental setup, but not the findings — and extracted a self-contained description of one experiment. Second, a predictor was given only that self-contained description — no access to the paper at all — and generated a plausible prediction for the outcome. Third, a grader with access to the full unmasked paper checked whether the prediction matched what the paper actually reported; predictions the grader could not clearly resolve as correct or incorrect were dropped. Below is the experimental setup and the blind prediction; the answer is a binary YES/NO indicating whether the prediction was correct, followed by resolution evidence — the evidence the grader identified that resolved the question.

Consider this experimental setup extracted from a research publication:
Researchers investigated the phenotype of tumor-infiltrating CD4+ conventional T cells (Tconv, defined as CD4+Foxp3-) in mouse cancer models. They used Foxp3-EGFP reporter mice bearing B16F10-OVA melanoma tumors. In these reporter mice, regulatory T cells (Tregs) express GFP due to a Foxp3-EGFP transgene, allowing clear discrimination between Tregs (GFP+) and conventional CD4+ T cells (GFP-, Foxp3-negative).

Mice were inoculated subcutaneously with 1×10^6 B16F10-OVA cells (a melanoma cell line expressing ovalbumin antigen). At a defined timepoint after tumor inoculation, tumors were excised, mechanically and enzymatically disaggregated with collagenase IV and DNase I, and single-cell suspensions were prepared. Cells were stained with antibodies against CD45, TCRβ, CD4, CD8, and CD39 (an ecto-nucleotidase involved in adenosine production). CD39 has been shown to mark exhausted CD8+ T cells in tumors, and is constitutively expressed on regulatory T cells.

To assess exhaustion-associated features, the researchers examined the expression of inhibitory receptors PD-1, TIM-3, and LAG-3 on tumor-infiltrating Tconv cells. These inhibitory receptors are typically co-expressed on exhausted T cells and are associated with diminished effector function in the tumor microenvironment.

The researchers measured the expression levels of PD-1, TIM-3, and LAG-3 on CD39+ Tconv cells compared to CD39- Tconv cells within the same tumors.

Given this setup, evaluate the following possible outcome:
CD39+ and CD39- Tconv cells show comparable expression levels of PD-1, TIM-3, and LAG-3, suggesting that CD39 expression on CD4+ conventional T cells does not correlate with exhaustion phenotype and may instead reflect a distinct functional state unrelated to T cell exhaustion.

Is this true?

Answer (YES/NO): NO